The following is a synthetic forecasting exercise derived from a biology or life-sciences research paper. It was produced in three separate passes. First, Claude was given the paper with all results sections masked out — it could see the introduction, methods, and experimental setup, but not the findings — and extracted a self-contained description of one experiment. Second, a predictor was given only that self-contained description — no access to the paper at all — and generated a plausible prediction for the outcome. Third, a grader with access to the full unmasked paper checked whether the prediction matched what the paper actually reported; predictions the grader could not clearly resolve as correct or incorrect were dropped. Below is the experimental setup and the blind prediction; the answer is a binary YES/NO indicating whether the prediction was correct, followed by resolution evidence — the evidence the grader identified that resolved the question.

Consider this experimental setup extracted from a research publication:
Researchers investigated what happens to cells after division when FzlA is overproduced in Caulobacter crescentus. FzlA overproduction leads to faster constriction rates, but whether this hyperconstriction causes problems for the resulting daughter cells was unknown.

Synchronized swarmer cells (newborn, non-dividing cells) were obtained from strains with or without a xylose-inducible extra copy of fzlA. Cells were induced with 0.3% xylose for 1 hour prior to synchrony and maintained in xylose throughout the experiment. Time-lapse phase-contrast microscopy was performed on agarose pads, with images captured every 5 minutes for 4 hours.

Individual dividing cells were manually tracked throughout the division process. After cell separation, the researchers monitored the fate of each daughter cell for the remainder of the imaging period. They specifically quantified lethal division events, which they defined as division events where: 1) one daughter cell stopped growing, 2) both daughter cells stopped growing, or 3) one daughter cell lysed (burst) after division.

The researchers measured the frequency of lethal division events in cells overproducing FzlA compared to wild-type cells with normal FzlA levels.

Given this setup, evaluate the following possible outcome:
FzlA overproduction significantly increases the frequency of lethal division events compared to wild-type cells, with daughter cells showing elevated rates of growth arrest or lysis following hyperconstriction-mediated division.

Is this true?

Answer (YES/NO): YES